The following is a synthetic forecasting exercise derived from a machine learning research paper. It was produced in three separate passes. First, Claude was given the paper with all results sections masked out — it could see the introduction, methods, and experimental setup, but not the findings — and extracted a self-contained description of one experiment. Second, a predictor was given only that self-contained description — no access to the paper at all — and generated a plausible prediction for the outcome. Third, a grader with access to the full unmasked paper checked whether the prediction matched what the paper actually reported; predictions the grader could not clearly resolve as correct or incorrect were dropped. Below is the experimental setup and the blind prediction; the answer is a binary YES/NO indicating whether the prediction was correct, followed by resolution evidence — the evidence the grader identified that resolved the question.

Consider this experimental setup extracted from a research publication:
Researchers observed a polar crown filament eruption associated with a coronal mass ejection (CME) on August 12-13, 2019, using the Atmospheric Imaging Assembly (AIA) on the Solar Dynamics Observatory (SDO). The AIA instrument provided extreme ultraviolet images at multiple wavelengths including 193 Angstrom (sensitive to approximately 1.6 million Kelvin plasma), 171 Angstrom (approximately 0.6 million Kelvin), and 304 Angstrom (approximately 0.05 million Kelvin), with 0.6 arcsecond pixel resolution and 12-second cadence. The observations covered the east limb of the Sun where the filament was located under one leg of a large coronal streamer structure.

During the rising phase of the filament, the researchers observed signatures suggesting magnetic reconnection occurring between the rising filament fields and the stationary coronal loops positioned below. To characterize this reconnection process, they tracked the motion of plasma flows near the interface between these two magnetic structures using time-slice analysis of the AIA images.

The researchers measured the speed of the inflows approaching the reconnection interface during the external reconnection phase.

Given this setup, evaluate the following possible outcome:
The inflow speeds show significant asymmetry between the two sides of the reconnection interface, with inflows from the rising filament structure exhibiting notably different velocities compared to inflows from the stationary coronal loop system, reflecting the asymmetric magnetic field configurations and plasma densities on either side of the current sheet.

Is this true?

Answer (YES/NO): NO